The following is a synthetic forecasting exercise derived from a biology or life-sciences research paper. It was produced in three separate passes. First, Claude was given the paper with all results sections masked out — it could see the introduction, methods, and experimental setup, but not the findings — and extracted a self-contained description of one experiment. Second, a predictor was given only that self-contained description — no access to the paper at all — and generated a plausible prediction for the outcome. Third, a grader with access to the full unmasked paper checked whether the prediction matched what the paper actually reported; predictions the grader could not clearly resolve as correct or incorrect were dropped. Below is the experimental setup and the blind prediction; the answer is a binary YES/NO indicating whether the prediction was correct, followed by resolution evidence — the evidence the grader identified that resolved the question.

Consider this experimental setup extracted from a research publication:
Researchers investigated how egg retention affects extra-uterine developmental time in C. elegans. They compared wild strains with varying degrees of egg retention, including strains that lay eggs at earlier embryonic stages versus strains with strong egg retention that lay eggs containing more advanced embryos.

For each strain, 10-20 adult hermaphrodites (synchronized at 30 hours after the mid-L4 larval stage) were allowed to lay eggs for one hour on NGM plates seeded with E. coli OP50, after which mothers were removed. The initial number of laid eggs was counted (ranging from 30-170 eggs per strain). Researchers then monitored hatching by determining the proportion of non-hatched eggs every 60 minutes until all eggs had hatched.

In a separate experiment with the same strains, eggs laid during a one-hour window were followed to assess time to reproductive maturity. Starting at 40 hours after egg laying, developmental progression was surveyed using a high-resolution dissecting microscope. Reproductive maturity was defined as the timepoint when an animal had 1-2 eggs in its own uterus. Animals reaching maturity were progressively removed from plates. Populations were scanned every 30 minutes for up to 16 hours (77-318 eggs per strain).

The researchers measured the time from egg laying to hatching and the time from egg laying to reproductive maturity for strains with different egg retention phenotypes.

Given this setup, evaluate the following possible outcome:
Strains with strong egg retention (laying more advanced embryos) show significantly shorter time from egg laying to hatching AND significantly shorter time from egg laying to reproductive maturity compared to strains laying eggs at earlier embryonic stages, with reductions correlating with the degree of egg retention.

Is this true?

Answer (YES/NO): NO